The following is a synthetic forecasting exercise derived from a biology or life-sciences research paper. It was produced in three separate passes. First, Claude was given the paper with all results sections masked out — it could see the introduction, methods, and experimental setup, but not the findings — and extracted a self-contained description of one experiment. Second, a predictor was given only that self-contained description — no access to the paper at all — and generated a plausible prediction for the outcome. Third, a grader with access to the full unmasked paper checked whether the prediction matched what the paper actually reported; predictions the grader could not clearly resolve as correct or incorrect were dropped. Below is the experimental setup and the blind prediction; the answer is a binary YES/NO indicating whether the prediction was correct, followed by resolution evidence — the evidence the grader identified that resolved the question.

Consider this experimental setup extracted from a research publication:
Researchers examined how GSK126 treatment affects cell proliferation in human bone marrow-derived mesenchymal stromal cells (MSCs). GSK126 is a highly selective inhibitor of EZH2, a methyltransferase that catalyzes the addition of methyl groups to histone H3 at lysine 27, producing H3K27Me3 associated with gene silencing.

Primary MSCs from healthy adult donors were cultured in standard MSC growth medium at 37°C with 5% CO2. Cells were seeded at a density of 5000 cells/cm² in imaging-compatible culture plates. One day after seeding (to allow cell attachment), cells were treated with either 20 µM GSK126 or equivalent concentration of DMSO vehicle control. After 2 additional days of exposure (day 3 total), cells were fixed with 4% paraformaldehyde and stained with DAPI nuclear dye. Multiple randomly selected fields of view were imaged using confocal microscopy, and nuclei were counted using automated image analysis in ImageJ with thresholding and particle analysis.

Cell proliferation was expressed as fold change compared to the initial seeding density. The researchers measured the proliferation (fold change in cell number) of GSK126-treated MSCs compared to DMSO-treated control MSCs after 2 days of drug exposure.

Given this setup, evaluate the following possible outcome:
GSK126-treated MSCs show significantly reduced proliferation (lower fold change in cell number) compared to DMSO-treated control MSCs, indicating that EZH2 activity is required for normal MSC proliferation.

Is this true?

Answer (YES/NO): YES